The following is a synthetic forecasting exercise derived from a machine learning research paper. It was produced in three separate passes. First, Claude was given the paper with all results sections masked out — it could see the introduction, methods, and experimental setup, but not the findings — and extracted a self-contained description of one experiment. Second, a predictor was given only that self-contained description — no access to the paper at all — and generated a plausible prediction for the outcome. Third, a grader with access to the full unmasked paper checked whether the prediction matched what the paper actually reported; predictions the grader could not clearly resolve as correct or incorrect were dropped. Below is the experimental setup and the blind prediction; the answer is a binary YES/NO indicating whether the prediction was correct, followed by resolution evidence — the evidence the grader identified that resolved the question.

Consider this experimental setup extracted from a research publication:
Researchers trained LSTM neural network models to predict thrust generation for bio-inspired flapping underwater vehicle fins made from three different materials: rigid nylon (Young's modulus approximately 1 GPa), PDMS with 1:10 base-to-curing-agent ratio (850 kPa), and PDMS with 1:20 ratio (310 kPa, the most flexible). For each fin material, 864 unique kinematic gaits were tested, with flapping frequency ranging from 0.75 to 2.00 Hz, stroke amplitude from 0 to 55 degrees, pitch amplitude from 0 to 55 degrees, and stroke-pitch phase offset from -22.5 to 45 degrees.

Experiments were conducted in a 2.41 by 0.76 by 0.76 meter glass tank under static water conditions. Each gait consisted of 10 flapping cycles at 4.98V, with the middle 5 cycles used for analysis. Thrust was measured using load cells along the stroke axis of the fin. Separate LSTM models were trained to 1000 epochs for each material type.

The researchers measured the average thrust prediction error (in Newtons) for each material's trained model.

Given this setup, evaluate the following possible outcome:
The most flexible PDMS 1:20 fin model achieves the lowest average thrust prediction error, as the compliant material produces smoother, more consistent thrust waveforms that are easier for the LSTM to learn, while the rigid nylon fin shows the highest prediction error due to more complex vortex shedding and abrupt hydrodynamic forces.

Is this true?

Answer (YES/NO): NO